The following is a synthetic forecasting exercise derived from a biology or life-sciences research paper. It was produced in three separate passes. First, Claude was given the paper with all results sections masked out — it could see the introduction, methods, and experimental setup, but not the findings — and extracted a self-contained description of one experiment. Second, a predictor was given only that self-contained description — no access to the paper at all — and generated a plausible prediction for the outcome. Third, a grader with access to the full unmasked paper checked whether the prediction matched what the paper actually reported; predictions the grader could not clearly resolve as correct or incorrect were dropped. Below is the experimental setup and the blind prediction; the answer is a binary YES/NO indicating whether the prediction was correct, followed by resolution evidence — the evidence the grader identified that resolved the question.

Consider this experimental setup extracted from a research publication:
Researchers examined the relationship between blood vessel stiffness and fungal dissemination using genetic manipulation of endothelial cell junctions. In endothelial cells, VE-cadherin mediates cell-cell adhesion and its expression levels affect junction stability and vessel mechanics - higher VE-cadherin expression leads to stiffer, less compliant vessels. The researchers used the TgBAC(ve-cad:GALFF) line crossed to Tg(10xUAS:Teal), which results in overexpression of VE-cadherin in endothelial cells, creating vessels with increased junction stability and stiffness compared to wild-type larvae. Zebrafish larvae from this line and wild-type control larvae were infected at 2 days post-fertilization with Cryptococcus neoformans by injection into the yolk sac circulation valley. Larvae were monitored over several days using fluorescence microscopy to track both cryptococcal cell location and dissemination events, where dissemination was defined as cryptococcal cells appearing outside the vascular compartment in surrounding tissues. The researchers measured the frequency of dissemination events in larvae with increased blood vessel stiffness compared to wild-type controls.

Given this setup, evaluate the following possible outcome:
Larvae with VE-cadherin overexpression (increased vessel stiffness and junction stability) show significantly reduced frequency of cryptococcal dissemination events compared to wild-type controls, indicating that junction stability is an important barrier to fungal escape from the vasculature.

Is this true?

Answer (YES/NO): NO